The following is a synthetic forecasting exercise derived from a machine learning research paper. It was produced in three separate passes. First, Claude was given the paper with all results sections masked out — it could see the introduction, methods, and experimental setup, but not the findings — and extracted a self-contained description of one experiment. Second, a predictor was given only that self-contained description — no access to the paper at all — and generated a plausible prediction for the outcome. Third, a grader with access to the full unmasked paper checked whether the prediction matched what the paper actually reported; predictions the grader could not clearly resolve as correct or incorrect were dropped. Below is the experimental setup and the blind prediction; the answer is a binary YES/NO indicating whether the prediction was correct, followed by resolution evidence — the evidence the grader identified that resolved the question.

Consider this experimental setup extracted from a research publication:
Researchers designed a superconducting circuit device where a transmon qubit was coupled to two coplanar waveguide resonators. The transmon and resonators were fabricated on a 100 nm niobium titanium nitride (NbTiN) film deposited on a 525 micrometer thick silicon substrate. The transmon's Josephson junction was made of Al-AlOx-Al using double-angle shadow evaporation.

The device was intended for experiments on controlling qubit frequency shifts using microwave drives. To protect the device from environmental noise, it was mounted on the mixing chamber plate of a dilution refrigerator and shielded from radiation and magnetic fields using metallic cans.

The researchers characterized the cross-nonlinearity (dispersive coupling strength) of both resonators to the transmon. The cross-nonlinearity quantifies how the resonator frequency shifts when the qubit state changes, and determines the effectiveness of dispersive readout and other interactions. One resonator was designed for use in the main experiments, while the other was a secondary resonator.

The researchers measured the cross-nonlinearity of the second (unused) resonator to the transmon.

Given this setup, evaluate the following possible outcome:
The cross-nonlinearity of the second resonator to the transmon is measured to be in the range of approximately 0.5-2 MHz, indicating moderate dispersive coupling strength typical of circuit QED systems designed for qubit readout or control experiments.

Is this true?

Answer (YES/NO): NO